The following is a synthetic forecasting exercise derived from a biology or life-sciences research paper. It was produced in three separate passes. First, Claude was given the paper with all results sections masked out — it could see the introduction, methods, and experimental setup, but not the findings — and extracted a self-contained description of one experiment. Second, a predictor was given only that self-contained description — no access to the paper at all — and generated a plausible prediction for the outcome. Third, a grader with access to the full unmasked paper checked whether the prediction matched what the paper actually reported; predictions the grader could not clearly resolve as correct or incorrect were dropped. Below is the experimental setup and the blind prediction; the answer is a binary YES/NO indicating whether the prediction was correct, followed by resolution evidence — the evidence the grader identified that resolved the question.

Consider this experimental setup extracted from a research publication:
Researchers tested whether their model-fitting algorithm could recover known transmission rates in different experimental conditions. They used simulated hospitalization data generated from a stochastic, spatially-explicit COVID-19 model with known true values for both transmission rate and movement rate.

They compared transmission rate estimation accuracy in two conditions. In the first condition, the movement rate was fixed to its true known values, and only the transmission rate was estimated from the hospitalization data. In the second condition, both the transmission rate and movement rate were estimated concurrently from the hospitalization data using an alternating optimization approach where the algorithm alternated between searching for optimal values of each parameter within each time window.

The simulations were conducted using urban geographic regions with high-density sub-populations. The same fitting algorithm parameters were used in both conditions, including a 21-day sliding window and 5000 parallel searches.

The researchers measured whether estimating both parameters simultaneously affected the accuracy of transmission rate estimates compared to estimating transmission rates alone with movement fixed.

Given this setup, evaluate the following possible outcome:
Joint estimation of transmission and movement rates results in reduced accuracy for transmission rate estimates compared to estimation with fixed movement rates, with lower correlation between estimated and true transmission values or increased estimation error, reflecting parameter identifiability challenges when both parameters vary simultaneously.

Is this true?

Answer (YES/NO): NO